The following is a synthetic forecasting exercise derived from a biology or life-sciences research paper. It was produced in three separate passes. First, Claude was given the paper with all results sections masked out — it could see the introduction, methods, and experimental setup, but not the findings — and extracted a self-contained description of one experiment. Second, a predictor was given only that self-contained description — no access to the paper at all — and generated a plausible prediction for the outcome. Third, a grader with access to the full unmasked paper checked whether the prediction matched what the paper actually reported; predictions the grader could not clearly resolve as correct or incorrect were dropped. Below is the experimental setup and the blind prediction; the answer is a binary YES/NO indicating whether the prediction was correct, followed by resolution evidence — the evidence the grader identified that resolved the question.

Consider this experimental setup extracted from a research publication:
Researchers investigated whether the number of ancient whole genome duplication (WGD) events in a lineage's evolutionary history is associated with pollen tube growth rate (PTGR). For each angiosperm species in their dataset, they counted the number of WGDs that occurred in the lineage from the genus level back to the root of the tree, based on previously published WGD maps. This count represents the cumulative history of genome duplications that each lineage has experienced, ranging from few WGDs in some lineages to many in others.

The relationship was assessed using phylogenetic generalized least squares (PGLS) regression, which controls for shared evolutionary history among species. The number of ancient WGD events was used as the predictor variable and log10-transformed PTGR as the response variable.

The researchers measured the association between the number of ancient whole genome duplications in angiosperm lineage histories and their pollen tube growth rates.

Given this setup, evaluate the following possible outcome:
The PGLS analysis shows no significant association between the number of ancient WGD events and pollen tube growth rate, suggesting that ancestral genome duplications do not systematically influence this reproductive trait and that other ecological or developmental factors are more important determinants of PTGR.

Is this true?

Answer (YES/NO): YES